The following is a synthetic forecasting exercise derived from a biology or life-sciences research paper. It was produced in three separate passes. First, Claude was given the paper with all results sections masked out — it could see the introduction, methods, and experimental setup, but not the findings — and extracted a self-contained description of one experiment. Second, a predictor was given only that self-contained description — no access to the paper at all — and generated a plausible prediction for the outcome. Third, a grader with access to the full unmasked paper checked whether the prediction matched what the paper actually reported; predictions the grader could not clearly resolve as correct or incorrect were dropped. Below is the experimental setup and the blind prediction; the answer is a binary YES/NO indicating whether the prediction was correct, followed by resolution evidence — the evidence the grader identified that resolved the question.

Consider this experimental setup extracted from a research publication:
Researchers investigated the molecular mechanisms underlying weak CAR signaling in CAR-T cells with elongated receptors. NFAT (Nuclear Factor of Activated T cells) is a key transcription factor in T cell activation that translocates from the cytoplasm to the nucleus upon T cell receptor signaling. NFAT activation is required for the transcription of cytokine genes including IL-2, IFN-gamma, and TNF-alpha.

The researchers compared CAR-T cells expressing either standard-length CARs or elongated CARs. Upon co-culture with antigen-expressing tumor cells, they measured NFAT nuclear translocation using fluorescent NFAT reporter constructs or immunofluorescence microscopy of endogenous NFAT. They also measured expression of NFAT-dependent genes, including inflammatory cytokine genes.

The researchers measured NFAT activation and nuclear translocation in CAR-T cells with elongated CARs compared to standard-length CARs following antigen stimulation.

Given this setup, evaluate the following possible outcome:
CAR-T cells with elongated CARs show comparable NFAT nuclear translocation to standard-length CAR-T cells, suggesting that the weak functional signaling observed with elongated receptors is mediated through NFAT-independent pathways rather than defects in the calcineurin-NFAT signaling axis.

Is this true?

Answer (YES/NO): NO